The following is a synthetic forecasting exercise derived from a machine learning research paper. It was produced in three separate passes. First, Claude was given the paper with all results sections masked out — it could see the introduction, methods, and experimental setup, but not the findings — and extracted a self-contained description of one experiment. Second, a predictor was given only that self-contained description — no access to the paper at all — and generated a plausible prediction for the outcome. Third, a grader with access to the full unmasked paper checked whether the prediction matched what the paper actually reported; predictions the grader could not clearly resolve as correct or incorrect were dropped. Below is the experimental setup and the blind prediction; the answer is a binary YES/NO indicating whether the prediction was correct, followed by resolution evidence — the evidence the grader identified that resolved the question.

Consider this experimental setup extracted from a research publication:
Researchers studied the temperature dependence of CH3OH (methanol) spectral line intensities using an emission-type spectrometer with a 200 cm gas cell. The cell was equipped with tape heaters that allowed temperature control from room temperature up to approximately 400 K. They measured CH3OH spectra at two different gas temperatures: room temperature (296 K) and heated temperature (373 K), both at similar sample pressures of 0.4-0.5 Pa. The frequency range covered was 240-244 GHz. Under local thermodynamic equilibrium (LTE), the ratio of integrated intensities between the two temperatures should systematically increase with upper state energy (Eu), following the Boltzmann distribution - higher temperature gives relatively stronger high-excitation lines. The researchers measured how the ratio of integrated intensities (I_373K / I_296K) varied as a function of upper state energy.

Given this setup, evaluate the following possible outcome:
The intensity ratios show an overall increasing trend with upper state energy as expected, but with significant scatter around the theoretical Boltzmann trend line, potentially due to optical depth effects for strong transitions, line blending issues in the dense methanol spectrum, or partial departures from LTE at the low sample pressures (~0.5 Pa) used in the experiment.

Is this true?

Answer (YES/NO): NO